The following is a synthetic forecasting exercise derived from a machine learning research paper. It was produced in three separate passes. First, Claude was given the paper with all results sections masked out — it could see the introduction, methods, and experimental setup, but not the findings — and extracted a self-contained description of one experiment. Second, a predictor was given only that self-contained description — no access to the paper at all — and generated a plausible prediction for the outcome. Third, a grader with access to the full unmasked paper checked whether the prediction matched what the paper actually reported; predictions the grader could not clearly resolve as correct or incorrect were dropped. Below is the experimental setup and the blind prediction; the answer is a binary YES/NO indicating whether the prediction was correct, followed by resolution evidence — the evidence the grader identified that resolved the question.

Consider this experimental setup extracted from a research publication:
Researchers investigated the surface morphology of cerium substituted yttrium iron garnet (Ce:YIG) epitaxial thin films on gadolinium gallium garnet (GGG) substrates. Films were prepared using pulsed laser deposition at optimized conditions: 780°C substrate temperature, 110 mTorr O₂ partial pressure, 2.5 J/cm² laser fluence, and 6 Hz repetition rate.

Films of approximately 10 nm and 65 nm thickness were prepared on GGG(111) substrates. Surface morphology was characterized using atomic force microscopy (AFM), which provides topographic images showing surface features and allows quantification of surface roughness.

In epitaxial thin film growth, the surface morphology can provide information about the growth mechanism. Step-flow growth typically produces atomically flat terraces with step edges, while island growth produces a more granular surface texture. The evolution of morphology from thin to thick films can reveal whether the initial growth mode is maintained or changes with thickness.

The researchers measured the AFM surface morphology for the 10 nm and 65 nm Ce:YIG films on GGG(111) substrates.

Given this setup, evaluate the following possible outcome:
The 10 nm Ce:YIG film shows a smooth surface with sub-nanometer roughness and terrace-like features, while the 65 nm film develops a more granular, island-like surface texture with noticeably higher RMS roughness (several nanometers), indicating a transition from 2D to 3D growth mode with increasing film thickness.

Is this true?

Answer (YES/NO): NO